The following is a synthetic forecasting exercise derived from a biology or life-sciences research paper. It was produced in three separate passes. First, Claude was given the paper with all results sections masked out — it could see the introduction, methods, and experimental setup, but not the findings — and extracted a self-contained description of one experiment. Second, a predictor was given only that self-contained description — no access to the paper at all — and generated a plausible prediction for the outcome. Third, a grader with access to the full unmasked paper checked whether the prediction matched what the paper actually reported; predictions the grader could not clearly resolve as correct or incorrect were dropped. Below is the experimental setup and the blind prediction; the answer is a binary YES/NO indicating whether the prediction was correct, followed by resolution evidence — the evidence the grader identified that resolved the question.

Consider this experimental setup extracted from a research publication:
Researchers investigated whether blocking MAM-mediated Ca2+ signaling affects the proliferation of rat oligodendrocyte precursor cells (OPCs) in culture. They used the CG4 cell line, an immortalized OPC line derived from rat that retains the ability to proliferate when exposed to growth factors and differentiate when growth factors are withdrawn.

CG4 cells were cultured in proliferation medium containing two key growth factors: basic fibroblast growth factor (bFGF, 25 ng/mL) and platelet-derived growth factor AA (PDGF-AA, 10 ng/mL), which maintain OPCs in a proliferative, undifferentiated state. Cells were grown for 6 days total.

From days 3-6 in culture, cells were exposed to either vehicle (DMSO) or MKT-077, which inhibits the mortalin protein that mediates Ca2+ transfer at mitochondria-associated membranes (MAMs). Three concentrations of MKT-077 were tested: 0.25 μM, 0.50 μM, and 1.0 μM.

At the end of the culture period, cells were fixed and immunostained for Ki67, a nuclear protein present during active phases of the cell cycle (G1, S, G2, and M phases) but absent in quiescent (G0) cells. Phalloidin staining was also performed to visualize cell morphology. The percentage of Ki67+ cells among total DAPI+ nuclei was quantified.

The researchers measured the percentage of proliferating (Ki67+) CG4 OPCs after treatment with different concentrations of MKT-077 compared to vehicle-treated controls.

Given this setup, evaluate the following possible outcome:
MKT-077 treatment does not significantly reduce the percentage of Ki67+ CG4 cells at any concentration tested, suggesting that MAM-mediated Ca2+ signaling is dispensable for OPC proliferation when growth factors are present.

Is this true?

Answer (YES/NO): NO